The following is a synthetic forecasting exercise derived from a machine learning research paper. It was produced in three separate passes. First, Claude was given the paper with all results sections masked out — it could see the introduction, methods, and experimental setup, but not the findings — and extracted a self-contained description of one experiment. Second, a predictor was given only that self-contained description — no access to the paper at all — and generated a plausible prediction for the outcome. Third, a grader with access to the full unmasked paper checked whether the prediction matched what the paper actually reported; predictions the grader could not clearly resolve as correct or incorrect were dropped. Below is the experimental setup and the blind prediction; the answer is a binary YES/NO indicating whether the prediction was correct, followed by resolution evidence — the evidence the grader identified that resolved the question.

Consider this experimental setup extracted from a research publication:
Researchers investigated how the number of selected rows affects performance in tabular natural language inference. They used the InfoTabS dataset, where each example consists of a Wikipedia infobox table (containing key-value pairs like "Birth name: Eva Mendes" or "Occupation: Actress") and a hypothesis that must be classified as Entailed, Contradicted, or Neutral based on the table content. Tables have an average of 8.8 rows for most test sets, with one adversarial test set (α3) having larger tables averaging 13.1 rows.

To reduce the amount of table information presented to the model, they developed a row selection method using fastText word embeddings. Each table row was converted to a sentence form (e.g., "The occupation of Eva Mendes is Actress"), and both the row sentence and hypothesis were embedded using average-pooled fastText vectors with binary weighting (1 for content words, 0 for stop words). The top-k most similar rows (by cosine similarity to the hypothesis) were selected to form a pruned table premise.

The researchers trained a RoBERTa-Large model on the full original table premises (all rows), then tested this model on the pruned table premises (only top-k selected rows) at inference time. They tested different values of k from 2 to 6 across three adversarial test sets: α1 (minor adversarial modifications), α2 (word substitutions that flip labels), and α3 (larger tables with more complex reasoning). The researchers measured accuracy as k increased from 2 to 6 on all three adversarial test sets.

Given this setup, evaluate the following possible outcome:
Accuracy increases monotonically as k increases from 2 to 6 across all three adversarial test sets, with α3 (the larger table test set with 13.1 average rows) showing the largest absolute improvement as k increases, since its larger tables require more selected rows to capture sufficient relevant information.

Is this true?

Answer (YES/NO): NO